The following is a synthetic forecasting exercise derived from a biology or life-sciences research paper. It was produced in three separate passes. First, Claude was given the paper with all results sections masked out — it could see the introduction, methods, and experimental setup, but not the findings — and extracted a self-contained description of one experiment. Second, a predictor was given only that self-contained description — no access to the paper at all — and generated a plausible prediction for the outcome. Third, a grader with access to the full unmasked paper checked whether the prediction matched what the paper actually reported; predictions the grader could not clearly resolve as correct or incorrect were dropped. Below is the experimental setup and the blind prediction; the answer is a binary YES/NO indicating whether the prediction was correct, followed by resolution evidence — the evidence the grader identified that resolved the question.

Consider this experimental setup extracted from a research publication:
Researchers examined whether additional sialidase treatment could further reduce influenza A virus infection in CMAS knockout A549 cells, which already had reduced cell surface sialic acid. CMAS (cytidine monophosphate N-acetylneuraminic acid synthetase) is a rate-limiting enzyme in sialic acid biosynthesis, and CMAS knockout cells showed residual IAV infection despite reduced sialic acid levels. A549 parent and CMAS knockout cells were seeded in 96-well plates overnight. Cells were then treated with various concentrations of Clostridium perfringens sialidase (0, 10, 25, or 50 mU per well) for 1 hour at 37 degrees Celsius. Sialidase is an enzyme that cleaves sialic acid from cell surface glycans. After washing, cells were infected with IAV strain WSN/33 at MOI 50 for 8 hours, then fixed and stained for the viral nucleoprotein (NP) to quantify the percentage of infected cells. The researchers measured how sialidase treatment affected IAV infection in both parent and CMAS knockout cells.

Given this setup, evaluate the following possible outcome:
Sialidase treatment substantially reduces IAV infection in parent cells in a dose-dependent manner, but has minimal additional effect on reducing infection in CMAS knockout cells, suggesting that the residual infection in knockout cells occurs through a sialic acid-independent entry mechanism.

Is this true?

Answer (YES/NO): NO